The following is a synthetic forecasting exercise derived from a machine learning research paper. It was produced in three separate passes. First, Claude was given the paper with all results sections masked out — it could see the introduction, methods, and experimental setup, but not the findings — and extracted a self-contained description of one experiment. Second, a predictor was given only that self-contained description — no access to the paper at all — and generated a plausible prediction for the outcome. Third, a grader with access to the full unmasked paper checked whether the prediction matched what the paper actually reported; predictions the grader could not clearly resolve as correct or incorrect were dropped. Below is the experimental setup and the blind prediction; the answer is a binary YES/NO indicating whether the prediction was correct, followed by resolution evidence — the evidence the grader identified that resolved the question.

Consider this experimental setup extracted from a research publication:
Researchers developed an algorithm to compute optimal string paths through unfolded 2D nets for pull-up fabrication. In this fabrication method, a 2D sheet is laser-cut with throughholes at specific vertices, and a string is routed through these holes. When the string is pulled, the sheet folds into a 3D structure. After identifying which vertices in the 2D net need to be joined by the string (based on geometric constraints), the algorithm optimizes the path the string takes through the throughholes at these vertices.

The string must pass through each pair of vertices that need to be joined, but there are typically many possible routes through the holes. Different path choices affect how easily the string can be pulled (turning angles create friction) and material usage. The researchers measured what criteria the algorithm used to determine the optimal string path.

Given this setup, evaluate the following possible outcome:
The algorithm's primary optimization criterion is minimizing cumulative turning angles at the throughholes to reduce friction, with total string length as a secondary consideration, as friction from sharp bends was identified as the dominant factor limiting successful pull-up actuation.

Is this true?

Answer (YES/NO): NO